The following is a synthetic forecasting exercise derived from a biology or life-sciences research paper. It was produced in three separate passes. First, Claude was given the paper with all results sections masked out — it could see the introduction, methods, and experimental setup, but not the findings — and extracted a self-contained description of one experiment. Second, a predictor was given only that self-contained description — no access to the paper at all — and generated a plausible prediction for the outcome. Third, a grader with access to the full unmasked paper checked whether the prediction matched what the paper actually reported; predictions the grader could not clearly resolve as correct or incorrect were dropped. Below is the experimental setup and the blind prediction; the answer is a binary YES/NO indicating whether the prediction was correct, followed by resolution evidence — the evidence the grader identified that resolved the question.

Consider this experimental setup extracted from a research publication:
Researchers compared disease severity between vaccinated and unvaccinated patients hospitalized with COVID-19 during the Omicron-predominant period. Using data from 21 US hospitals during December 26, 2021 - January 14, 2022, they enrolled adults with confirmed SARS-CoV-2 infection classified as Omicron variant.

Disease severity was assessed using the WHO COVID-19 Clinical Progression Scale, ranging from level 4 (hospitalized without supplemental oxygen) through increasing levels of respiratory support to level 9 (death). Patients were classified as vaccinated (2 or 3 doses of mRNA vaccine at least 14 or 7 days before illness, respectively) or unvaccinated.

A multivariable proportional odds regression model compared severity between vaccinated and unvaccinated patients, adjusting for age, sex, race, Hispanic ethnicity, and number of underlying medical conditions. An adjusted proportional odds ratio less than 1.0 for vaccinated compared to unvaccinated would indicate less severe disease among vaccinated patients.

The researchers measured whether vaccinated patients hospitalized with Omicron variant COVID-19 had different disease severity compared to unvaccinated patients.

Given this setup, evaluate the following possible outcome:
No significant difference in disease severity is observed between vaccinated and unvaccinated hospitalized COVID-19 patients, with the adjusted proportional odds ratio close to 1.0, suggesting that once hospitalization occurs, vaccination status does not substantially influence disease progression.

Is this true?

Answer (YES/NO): NO